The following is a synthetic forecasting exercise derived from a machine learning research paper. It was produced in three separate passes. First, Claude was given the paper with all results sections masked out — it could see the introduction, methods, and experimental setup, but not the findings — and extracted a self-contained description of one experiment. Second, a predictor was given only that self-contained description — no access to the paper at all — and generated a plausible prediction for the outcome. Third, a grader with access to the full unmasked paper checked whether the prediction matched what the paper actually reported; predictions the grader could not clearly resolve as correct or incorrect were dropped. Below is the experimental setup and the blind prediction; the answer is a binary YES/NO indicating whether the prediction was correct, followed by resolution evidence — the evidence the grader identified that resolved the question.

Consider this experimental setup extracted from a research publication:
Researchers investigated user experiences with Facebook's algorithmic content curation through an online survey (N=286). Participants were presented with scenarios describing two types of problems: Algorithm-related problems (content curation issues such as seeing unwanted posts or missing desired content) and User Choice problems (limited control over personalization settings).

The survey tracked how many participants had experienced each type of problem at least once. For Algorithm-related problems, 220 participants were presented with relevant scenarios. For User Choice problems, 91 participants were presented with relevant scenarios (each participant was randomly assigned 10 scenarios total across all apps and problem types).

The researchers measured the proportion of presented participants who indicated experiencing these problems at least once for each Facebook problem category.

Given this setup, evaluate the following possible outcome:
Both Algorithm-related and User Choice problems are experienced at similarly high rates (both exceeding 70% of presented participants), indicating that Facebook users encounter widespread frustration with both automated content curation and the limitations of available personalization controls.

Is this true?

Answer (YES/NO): NO